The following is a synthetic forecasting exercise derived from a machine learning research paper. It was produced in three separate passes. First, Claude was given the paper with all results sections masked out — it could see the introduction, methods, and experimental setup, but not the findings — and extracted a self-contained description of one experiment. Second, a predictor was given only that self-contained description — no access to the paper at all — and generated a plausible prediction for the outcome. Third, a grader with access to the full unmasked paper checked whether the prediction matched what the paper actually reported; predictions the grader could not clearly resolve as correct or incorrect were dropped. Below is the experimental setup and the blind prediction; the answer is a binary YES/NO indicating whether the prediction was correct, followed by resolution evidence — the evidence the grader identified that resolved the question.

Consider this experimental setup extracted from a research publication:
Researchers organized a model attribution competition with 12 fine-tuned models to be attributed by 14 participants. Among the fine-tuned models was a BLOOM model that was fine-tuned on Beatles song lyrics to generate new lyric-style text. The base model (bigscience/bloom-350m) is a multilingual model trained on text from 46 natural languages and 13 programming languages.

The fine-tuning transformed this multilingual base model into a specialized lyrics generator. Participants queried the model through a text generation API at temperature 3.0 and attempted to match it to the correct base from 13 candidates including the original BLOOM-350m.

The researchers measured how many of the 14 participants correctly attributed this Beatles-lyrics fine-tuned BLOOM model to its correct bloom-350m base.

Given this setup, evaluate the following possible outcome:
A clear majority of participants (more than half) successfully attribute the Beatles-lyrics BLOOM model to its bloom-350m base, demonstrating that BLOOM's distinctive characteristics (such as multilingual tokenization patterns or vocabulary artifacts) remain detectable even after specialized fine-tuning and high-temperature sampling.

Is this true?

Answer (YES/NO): NO